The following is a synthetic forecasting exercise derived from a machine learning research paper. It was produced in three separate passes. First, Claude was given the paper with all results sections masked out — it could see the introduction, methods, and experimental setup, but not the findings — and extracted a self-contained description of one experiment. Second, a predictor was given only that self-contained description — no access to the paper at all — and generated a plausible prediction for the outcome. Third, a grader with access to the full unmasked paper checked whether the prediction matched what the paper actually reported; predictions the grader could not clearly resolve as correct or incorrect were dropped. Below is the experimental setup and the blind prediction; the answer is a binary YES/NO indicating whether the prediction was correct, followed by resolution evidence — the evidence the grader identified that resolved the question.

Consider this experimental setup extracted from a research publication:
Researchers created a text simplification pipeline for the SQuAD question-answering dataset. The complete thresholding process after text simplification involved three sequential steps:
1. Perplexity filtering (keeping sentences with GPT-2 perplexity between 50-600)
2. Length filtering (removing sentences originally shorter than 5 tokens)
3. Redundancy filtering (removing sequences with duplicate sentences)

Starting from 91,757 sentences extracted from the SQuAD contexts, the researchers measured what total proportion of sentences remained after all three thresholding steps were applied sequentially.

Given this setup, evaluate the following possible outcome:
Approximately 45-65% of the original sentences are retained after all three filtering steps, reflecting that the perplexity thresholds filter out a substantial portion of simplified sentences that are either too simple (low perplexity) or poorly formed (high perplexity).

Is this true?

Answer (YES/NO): NO